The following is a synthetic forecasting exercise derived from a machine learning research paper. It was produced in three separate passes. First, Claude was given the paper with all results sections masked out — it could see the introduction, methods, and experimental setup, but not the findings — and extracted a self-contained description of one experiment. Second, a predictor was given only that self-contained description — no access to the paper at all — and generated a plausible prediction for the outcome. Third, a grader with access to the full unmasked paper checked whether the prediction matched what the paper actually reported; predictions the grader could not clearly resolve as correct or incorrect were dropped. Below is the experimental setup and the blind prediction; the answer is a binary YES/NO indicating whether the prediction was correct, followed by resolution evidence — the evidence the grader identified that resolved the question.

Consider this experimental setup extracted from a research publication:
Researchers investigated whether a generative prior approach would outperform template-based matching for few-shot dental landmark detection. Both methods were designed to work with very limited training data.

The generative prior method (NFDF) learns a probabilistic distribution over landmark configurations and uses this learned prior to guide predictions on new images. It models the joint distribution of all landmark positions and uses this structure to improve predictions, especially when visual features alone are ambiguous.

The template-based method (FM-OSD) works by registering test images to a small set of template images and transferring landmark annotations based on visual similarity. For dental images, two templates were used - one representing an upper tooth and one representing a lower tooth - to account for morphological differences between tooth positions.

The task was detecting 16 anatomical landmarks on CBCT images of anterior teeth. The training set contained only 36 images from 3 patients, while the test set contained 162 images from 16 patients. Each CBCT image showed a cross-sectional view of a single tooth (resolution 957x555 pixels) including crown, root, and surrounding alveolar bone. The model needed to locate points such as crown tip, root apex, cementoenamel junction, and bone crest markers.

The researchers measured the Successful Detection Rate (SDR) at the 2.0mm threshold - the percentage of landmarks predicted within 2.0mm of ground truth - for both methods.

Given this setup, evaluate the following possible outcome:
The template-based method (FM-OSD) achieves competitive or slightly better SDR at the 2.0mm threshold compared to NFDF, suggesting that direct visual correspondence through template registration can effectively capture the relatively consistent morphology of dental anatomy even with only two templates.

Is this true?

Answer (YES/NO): NO